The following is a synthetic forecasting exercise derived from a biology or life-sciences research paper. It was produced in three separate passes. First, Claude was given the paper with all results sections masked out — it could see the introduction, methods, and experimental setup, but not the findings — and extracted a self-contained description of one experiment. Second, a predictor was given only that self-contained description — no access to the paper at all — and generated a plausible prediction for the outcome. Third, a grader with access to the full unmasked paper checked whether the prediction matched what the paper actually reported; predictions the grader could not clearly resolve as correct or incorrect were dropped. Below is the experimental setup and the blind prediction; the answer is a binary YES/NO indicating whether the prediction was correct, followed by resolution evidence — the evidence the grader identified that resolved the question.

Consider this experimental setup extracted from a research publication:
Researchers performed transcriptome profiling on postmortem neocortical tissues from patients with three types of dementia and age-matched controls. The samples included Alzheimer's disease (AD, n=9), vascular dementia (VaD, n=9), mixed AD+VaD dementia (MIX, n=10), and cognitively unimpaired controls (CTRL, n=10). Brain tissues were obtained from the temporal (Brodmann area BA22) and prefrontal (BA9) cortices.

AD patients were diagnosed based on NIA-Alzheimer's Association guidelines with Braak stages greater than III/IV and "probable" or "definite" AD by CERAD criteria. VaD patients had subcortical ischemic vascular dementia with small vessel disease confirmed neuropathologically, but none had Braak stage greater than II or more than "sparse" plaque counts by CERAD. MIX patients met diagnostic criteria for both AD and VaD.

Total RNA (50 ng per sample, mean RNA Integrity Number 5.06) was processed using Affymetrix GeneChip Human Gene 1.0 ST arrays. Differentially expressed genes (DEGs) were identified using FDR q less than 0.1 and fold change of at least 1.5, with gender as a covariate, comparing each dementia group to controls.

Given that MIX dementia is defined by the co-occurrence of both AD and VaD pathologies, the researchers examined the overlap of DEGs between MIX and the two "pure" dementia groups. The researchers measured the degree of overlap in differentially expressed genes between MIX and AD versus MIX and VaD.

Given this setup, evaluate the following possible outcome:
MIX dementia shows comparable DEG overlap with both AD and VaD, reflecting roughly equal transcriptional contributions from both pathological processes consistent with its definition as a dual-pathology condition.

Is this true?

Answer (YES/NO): NO